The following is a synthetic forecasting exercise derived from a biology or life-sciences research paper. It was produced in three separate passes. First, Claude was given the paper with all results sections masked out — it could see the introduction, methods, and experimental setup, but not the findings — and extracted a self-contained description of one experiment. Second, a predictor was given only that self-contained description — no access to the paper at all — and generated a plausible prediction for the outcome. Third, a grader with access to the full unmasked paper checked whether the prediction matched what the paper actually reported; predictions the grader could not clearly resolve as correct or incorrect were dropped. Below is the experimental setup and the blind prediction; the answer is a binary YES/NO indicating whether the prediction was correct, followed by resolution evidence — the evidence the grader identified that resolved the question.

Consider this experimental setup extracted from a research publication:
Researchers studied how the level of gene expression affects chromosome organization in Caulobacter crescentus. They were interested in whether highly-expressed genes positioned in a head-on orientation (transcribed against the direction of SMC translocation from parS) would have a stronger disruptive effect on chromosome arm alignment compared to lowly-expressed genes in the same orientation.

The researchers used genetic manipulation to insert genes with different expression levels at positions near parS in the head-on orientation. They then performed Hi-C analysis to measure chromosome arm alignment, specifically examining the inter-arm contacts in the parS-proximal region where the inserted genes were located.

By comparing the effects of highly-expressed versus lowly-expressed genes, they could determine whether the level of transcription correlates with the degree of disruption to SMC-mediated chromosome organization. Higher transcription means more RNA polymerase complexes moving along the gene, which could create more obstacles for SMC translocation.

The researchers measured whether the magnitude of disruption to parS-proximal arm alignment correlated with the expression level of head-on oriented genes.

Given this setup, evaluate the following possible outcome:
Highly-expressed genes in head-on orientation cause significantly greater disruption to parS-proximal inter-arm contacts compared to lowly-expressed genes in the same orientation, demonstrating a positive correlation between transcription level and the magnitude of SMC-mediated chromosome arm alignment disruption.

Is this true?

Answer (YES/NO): YES